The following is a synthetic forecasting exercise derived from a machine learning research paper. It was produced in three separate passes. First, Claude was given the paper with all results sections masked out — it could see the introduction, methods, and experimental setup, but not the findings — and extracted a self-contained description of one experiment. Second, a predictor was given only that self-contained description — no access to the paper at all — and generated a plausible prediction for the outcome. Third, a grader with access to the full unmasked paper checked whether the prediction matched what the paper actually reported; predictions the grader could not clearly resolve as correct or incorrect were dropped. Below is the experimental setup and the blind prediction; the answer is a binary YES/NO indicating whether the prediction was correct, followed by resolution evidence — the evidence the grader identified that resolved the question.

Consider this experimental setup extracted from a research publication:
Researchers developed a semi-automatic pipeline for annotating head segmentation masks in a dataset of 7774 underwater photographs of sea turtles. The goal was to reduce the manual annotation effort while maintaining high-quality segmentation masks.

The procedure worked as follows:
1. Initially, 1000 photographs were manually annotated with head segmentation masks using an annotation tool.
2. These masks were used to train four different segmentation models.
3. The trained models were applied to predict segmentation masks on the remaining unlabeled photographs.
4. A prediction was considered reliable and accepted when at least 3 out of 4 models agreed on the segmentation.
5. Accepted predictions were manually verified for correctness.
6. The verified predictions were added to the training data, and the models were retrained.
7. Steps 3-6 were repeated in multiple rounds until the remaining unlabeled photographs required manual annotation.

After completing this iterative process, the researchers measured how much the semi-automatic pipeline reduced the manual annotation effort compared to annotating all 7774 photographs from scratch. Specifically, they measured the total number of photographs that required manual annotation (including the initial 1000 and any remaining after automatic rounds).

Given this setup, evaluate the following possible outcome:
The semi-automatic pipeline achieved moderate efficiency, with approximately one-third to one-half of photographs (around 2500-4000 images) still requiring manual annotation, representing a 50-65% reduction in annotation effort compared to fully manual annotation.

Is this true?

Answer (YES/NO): NO